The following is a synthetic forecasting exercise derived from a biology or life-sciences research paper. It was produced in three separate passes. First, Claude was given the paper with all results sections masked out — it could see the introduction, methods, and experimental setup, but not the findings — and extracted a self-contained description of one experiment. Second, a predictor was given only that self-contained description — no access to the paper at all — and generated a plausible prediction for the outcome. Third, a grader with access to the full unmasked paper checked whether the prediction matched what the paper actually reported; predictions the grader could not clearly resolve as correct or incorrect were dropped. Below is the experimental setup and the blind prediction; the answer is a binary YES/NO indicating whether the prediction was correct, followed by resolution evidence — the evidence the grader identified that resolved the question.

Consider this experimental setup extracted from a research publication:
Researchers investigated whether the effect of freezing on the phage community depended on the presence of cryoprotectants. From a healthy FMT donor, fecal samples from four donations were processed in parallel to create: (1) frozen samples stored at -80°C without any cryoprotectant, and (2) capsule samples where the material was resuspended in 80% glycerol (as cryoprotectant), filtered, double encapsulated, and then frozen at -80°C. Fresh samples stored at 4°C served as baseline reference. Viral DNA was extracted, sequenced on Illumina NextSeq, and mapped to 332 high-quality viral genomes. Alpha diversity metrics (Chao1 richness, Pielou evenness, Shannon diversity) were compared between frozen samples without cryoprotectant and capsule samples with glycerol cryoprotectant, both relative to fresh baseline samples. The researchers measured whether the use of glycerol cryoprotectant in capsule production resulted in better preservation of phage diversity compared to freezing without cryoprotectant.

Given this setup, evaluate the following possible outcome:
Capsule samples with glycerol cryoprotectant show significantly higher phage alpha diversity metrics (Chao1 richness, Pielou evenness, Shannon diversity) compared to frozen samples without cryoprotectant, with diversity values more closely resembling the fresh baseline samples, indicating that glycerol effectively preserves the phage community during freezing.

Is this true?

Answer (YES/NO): NO